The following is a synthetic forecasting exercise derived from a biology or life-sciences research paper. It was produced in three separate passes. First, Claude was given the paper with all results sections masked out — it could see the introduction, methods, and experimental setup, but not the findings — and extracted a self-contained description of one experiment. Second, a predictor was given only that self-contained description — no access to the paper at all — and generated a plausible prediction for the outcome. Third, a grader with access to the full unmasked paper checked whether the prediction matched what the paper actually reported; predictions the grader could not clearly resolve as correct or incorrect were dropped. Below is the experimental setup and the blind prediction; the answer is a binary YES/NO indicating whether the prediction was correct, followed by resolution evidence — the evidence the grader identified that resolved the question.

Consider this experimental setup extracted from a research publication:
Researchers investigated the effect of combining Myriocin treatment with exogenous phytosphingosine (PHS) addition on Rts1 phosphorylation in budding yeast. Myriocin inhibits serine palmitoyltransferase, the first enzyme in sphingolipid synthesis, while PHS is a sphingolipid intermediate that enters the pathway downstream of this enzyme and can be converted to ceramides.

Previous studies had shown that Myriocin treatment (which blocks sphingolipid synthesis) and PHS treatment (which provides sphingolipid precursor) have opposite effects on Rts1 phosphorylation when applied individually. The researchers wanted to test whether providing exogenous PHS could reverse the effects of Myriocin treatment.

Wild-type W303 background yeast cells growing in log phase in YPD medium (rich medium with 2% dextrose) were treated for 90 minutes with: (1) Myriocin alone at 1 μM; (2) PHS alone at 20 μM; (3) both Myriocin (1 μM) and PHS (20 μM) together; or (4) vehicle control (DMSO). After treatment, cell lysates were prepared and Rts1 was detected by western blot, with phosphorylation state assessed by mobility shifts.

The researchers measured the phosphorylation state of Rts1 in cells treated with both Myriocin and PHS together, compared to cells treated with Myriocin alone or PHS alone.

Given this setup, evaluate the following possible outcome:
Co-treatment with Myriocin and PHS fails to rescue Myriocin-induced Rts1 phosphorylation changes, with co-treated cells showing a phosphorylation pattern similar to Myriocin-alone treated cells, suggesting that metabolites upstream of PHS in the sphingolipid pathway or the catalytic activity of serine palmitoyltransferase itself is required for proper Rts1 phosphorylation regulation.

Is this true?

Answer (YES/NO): NO